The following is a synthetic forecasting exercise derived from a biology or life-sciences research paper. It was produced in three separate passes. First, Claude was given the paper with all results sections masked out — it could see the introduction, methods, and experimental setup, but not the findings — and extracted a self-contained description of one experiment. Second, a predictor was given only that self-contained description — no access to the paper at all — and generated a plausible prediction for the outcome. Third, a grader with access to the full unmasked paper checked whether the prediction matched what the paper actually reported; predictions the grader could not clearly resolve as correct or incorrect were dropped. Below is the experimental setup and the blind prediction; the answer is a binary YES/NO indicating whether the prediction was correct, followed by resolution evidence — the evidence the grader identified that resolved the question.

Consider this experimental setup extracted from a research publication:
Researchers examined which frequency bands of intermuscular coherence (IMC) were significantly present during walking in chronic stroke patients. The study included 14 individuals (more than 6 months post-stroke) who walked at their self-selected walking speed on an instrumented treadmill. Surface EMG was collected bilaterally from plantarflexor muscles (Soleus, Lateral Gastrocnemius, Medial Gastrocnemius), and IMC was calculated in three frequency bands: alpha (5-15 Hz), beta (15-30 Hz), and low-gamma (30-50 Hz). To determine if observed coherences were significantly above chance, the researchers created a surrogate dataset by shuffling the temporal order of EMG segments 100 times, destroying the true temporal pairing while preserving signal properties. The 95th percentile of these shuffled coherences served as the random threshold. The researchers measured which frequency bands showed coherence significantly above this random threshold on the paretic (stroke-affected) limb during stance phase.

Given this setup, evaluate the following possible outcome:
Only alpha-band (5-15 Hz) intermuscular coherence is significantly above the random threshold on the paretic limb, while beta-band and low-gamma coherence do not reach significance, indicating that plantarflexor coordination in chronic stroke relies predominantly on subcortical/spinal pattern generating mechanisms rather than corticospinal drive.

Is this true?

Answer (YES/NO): YES